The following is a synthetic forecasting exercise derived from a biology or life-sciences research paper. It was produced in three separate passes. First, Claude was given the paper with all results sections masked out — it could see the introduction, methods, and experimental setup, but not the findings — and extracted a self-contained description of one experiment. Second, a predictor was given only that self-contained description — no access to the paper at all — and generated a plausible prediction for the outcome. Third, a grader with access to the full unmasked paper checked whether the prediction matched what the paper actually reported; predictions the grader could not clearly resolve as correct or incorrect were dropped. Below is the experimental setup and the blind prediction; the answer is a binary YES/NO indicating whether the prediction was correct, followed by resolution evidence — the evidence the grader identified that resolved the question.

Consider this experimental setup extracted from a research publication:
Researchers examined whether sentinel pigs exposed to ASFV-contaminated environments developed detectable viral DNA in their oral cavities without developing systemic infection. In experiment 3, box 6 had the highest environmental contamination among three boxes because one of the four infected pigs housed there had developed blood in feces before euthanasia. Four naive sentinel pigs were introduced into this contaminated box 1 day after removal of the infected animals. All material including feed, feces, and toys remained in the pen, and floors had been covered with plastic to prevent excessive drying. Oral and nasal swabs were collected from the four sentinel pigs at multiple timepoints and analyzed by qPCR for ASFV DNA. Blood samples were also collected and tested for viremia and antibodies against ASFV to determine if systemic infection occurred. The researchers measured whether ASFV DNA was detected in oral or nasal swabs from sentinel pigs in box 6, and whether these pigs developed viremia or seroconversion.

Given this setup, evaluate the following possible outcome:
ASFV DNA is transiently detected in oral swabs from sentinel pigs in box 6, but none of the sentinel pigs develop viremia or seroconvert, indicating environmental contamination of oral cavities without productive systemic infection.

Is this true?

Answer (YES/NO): YES